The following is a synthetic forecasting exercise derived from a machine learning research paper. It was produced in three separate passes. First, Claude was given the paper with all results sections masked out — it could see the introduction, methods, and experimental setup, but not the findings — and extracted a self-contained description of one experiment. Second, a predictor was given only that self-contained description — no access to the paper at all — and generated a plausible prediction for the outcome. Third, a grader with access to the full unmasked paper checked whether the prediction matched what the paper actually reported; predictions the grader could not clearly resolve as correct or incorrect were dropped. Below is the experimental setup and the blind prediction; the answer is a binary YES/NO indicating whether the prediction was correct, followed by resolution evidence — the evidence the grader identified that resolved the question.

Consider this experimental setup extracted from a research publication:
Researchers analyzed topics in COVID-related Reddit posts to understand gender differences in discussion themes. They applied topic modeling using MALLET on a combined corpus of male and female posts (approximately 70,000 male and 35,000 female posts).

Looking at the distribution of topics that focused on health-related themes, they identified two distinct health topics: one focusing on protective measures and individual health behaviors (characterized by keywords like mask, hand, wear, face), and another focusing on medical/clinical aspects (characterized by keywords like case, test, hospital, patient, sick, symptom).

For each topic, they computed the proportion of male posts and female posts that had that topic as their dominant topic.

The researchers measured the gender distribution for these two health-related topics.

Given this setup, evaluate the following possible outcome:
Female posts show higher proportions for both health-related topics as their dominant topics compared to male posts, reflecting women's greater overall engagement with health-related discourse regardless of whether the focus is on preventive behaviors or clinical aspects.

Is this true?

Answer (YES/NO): NO